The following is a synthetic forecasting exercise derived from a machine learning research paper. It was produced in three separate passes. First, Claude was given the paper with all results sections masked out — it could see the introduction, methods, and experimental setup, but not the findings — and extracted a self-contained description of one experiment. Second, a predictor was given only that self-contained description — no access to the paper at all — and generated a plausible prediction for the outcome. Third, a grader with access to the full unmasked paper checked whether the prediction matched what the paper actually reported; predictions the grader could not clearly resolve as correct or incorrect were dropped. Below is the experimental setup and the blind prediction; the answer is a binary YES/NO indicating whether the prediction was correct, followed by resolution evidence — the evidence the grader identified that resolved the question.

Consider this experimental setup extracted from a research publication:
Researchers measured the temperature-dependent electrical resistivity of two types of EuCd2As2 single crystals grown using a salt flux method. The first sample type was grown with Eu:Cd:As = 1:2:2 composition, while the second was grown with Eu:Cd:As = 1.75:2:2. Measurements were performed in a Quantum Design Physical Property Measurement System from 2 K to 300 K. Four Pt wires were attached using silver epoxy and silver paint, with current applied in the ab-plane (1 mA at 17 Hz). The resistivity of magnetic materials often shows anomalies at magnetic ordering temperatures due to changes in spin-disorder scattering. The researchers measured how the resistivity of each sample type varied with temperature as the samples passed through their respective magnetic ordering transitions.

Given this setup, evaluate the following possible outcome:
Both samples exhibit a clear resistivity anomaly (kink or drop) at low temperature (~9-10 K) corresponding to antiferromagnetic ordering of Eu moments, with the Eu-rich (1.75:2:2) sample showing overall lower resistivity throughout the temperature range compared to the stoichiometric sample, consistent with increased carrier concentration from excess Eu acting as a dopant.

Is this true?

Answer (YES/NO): NO